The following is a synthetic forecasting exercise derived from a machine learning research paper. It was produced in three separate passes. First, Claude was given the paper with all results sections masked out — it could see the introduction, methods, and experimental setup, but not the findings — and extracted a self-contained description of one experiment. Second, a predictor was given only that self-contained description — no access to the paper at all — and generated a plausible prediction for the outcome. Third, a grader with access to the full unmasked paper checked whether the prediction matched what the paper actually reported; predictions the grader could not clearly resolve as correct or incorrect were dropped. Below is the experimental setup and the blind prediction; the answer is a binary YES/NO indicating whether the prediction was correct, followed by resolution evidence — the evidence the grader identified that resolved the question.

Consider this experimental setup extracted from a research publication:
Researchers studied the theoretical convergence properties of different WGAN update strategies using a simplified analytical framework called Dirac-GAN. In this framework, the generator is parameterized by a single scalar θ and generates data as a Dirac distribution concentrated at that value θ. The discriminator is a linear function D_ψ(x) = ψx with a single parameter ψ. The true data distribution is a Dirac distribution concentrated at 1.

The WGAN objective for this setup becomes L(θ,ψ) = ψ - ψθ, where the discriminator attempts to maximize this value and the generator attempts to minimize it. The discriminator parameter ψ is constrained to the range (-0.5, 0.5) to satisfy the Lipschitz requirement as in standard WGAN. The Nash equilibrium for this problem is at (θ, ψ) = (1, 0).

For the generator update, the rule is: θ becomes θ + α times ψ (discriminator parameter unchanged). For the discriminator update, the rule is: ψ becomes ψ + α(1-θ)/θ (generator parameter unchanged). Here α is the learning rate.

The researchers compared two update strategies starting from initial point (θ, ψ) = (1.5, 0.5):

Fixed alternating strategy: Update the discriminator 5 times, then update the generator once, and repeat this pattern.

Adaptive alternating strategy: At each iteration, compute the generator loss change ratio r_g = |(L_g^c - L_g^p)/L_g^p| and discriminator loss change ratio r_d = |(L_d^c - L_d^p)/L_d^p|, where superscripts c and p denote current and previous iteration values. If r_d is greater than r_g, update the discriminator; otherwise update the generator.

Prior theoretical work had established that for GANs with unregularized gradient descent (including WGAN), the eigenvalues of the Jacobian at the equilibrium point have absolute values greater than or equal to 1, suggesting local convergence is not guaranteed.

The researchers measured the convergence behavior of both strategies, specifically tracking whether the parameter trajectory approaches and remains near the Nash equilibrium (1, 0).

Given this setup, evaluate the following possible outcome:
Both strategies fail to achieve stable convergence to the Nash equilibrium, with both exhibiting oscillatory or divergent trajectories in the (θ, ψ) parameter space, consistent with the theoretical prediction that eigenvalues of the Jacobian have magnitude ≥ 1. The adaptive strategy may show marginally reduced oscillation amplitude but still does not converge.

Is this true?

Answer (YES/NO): NO